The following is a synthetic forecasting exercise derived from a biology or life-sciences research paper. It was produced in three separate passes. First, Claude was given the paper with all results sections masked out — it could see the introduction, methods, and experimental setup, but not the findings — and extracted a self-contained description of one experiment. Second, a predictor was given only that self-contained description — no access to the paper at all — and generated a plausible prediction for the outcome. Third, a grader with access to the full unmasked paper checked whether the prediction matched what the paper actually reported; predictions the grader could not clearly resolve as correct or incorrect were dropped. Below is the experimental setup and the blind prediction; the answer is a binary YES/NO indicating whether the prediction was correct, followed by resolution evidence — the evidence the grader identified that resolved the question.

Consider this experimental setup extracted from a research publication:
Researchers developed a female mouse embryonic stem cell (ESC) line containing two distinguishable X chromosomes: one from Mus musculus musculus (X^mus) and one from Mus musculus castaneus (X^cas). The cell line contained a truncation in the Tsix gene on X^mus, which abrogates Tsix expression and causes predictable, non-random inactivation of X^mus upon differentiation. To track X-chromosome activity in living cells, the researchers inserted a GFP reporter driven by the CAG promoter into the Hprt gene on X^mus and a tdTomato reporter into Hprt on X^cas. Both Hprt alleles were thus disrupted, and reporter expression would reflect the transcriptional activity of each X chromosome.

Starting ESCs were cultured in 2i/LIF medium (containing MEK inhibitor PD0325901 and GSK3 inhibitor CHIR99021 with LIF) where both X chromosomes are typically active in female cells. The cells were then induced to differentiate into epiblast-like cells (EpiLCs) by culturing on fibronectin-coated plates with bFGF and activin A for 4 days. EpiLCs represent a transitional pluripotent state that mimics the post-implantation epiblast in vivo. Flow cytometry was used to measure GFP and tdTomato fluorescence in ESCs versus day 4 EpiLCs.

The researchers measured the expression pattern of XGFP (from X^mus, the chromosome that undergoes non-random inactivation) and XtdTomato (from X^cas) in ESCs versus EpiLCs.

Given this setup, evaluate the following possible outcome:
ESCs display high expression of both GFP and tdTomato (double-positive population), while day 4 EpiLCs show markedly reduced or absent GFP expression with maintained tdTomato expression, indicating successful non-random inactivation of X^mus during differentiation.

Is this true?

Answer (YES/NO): NO